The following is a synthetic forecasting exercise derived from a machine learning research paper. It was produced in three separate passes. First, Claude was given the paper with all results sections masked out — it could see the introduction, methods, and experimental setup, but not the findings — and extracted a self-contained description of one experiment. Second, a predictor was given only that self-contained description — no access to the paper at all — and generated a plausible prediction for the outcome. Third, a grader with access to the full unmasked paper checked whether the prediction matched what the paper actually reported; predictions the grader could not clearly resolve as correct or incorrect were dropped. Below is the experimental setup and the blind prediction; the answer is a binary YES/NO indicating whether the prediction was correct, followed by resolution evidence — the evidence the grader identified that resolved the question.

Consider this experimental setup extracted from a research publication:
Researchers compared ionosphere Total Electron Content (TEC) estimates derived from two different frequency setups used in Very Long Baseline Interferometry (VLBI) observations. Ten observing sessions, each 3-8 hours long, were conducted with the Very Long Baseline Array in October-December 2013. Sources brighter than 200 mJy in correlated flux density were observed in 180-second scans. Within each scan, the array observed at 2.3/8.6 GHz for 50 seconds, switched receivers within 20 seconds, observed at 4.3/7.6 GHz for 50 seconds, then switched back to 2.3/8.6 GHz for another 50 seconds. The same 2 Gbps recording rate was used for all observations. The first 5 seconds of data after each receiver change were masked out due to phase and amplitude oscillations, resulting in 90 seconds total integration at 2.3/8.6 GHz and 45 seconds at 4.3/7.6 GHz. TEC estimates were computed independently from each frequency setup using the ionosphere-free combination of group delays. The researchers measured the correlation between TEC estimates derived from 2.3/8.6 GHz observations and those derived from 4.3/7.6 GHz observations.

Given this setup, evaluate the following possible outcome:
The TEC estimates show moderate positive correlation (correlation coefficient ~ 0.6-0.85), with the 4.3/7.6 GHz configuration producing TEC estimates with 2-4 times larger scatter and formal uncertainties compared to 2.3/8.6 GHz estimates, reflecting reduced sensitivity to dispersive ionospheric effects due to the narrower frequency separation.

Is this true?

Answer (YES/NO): NO